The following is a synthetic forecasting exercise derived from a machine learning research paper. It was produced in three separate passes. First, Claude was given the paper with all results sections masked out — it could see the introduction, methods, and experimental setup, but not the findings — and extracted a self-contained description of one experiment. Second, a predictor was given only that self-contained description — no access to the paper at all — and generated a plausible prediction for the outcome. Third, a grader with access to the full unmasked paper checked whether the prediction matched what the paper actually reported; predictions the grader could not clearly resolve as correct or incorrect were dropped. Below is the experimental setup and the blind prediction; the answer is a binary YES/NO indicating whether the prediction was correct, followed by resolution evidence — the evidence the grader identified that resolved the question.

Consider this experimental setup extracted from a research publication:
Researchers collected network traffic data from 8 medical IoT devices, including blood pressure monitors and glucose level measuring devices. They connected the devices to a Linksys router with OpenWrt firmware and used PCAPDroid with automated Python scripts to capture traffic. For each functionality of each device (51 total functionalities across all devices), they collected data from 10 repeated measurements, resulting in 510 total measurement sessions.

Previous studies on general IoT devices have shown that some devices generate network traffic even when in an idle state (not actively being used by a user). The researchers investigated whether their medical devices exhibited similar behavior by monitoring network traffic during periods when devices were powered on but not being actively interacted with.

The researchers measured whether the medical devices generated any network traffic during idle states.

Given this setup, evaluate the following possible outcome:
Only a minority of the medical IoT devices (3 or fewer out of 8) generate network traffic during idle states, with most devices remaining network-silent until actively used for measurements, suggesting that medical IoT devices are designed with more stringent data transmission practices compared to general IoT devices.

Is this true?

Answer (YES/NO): NO